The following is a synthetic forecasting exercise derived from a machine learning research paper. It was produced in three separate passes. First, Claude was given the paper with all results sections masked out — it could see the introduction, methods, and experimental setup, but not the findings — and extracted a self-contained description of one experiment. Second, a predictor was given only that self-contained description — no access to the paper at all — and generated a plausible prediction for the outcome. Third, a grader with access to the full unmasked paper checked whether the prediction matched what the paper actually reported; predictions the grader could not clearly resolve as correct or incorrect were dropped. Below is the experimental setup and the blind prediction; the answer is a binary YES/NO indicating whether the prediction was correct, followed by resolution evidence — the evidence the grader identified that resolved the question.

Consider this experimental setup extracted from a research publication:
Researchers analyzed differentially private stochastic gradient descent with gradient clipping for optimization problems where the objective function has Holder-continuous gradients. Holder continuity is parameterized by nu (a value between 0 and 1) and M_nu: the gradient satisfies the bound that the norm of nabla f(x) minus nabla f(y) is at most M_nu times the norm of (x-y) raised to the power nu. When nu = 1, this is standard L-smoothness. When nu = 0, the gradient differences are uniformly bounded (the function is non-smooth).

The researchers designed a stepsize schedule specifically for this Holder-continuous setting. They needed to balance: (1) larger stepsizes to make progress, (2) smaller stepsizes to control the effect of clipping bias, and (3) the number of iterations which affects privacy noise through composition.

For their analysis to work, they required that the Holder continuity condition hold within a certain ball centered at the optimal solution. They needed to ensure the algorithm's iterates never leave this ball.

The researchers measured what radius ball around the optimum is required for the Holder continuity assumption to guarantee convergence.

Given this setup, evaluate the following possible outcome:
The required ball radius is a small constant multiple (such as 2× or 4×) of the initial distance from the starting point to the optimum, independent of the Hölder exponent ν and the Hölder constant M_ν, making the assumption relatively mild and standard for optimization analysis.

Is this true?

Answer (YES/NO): NO